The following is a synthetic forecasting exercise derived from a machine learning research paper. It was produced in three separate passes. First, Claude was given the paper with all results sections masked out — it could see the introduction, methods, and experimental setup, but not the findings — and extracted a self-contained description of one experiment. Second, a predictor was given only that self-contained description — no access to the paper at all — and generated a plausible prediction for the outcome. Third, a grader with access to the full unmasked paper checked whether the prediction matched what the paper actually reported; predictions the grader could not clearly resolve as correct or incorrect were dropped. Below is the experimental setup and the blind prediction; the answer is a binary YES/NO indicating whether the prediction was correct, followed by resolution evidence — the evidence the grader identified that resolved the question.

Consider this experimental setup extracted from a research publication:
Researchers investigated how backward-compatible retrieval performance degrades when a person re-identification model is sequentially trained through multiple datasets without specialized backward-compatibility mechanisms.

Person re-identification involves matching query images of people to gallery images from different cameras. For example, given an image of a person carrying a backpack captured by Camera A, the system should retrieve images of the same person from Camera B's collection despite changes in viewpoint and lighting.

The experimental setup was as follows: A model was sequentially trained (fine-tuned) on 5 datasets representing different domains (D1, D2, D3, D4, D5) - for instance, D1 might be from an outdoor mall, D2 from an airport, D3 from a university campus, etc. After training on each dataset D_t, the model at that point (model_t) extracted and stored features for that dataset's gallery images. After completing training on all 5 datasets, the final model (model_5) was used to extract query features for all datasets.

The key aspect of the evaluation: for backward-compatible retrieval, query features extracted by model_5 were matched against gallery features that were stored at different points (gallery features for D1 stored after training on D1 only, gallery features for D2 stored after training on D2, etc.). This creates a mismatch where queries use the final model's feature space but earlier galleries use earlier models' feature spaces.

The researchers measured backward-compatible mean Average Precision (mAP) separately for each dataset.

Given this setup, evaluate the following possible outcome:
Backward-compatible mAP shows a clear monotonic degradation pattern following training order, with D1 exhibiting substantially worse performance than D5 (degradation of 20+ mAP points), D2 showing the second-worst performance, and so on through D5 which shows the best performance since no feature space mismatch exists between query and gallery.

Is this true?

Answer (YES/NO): NO